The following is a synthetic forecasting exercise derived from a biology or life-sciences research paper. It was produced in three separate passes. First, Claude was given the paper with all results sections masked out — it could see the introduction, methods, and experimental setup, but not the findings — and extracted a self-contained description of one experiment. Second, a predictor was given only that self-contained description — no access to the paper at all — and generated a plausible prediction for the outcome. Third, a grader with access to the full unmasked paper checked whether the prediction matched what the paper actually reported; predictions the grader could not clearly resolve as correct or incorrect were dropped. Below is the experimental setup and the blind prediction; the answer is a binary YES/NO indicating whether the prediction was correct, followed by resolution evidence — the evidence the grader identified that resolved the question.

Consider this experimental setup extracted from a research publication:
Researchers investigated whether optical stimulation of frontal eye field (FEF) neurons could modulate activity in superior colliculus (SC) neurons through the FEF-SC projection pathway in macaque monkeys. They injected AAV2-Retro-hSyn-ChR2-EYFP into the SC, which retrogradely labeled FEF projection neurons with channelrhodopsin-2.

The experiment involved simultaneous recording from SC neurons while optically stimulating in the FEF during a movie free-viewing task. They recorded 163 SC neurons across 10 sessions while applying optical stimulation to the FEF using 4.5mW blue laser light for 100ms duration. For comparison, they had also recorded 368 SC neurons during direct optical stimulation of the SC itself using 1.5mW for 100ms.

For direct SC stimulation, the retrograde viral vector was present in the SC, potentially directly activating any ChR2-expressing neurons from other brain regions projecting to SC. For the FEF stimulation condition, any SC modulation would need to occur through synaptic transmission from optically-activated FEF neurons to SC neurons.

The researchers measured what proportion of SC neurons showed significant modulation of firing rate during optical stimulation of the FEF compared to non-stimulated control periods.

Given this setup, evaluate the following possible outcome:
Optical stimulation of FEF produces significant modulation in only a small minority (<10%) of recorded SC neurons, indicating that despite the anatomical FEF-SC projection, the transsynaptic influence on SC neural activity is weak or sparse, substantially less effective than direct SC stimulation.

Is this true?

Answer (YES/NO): NO